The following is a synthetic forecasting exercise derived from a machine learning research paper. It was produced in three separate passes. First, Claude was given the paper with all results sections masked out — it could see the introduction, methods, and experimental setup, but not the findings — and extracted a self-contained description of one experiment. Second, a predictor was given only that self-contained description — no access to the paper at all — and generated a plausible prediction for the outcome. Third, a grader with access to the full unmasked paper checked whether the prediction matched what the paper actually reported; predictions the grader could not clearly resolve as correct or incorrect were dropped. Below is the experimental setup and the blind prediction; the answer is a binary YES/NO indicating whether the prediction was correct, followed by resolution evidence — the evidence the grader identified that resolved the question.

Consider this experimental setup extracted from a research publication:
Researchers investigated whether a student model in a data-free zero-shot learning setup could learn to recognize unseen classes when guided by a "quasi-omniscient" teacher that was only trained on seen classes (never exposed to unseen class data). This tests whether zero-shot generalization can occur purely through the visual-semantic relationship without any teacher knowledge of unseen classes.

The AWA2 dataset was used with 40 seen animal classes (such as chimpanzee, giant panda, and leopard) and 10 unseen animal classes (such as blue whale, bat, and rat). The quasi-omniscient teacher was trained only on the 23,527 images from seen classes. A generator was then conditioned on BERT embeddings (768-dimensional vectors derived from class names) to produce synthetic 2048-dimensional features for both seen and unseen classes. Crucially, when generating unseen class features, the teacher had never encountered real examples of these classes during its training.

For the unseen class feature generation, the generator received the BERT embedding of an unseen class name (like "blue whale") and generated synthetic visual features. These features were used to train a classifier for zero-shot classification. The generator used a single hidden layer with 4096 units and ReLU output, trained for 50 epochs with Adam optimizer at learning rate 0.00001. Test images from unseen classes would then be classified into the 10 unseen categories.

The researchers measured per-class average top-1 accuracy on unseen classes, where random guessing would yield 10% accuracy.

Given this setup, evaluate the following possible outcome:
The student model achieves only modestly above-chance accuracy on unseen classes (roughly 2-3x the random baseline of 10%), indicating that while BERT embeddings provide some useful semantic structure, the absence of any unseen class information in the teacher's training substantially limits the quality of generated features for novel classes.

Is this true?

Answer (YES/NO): NO